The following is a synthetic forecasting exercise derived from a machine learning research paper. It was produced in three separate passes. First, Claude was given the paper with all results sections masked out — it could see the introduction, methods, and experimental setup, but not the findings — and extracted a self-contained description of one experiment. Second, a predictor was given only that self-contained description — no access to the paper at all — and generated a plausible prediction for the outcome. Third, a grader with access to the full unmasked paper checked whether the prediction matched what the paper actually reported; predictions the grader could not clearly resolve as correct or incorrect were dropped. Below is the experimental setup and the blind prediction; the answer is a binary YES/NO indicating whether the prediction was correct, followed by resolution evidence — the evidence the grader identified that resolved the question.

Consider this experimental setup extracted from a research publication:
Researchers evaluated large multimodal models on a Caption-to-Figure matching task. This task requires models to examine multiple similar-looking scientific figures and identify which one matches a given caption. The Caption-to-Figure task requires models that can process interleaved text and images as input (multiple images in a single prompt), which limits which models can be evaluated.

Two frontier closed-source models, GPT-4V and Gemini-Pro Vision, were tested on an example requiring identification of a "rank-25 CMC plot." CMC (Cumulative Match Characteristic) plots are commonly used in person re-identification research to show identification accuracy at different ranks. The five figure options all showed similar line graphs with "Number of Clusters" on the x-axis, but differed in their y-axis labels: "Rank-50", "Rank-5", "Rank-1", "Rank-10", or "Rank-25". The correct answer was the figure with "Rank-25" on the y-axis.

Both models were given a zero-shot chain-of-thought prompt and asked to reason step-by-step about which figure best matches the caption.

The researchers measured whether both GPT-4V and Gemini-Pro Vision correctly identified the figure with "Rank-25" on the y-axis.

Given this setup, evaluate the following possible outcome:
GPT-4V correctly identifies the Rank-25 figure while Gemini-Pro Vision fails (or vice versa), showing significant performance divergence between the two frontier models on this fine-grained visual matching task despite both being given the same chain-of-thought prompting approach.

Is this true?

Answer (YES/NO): NO